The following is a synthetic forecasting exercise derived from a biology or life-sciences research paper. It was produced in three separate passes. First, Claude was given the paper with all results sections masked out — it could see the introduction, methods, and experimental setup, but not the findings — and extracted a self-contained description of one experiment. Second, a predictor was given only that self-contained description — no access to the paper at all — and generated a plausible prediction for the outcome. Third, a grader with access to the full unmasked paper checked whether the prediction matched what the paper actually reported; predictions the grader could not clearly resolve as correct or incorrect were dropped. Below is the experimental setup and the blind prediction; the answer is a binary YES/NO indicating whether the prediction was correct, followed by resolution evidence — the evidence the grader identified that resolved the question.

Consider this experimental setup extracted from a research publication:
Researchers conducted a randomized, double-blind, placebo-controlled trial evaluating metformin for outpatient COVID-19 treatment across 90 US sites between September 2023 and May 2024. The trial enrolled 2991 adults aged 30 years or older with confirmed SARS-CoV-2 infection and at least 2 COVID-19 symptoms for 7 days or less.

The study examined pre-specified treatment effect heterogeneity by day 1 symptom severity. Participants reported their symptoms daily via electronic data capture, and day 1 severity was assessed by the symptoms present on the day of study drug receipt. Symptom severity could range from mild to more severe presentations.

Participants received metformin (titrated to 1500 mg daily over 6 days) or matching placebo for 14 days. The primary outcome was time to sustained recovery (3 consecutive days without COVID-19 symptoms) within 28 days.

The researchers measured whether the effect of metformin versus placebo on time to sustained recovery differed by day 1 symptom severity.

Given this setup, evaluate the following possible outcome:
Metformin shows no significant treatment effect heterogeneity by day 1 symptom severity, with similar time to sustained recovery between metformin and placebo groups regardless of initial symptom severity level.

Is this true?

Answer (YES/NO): NO